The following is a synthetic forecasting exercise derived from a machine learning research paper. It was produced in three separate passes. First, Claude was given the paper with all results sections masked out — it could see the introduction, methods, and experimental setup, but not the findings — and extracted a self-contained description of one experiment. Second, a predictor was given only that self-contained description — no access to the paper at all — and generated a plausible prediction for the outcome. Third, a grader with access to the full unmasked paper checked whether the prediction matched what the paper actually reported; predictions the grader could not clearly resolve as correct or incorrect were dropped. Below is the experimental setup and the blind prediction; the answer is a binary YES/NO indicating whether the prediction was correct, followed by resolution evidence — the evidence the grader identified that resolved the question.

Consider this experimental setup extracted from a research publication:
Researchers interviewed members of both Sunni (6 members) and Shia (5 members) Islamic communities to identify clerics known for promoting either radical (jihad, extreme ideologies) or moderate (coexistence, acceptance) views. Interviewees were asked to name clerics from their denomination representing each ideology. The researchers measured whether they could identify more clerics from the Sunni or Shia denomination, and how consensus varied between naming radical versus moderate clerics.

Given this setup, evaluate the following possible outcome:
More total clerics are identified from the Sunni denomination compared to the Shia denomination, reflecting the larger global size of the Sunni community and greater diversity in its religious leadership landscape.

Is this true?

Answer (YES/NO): YES